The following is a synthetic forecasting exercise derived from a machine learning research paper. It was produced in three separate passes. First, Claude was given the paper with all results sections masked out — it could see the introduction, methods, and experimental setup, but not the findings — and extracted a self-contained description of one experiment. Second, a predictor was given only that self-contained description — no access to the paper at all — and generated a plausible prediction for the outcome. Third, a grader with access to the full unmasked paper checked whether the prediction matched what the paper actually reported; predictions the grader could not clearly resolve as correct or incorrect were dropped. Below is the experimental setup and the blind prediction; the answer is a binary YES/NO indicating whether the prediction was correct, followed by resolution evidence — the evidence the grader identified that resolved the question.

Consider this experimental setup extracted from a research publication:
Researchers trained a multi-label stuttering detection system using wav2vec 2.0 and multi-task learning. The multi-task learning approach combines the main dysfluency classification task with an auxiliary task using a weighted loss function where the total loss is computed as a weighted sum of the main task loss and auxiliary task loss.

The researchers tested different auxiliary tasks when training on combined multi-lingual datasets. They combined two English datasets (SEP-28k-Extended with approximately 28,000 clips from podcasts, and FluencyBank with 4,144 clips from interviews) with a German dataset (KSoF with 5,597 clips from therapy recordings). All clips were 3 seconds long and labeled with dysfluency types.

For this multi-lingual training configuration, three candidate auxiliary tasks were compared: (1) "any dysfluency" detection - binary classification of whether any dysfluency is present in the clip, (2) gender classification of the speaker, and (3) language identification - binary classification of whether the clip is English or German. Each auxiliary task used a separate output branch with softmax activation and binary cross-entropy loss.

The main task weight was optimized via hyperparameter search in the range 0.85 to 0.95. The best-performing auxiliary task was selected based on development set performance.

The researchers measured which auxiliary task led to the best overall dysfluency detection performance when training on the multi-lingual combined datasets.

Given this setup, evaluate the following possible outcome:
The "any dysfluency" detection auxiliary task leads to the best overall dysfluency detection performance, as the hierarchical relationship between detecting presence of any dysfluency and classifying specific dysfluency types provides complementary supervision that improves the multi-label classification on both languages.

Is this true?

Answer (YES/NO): NO